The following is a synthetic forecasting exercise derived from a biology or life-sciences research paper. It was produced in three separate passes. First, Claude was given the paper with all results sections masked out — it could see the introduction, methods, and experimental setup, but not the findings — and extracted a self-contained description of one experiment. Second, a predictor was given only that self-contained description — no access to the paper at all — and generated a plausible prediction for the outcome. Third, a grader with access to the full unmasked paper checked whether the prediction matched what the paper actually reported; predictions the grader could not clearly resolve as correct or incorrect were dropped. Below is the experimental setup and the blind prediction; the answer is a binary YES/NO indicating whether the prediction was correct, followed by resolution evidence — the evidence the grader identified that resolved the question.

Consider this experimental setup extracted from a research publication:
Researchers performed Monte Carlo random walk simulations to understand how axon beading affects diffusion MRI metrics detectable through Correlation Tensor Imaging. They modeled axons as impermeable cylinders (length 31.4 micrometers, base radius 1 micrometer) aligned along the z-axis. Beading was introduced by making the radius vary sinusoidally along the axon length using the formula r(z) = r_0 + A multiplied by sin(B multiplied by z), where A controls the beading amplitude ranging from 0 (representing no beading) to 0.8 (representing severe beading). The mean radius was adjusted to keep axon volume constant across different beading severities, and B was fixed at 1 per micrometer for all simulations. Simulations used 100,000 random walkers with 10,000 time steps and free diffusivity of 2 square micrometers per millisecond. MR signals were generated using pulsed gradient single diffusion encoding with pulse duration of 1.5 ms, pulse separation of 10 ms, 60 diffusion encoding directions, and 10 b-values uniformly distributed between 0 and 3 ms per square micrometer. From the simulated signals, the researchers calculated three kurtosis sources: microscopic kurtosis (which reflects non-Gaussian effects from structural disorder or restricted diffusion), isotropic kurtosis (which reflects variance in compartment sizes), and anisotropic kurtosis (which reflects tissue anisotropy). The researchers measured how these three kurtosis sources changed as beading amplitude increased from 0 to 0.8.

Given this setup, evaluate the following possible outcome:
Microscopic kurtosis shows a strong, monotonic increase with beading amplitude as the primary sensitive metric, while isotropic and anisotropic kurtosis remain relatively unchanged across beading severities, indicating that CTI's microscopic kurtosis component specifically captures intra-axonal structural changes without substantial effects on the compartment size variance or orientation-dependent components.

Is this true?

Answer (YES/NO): NO